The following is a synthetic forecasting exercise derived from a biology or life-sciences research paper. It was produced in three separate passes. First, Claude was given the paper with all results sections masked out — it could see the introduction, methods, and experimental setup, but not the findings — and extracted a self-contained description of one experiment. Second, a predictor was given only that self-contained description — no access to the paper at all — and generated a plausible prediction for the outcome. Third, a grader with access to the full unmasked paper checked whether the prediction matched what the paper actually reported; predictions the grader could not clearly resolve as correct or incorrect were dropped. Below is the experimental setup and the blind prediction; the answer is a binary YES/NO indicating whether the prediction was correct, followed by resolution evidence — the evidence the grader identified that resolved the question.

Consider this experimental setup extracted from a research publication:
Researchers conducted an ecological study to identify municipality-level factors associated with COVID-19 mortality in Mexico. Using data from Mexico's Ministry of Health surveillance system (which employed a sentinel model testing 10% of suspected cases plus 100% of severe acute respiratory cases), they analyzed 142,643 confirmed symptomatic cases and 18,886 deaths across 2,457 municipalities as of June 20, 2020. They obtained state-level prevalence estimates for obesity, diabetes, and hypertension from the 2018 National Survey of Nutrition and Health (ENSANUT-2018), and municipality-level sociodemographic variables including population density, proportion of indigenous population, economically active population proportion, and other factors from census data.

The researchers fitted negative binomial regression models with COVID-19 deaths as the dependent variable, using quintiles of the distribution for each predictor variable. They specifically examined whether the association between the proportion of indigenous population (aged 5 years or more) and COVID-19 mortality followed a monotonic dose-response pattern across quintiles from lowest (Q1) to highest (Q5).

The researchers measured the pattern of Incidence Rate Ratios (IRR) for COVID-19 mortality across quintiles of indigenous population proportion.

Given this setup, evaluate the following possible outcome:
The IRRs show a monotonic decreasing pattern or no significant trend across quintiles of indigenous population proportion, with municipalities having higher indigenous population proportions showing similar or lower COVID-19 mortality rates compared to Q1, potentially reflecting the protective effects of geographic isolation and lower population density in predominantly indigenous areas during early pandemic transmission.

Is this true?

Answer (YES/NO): NO